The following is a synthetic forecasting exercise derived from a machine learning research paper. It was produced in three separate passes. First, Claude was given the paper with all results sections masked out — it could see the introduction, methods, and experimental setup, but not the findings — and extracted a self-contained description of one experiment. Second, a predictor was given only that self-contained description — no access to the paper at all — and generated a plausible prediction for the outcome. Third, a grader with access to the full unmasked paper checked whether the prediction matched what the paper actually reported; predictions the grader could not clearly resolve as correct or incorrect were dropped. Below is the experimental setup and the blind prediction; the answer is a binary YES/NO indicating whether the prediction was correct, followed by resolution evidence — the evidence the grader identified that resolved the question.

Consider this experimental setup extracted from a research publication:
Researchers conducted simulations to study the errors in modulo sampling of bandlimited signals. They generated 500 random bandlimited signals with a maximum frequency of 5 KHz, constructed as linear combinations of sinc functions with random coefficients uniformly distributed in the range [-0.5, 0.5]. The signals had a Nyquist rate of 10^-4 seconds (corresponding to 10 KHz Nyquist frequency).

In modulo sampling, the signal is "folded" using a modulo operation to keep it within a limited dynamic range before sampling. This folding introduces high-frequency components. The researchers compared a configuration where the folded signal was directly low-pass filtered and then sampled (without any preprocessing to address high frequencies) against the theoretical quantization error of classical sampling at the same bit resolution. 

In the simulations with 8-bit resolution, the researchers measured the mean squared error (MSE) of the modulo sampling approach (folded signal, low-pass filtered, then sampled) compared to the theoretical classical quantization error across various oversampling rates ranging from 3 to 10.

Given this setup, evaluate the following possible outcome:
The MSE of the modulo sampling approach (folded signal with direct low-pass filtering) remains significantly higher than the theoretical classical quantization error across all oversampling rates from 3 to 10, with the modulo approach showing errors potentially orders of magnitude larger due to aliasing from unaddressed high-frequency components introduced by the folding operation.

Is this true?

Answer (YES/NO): YES